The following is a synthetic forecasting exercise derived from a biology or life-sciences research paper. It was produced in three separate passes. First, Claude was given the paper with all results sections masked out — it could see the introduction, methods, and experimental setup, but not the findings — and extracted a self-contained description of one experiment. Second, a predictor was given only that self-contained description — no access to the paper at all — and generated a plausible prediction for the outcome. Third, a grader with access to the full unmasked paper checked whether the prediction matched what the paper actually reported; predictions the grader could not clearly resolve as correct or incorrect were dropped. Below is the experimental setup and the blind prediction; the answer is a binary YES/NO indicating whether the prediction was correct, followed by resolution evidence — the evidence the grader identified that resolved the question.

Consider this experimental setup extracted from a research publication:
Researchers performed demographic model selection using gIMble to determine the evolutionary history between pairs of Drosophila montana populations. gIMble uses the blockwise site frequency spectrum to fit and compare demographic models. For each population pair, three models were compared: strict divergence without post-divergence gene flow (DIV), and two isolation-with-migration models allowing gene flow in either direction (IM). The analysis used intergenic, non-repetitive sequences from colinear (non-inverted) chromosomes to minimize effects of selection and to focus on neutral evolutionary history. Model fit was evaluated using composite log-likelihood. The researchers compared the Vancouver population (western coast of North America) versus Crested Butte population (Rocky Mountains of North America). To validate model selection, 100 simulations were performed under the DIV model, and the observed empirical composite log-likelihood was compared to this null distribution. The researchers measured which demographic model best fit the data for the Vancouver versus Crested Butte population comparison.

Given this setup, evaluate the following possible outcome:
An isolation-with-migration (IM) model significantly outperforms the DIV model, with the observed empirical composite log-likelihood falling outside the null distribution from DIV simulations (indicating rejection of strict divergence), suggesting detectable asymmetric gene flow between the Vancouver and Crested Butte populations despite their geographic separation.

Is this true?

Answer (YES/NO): YES